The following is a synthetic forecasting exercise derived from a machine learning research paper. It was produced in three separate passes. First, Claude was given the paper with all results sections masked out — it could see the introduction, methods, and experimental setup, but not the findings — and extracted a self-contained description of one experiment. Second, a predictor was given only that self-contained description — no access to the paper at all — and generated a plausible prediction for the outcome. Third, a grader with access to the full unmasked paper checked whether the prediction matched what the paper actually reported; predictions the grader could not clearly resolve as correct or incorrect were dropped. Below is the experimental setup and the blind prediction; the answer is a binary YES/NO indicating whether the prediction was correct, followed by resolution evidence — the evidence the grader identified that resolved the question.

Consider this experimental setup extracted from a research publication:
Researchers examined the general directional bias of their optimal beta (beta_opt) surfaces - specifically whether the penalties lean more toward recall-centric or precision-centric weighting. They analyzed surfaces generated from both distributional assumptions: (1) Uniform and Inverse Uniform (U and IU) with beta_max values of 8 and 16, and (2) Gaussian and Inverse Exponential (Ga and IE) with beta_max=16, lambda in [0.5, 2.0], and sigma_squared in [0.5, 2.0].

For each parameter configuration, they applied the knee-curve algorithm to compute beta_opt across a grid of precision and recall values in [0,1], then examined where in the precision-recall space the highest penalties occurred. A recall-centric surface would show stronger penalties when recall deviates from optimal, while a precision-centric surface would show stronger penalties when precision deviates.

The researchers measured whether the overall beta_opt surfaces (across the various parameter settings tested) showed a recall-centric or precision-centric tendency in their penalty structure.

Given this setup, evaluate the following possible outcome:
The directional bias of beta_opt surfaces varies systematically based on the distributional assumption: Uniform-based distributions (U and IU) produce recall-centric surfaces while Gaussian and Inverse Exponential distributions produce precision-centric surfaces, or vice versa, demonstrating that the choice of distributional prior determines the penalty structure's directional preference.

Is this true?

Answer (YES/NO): NO